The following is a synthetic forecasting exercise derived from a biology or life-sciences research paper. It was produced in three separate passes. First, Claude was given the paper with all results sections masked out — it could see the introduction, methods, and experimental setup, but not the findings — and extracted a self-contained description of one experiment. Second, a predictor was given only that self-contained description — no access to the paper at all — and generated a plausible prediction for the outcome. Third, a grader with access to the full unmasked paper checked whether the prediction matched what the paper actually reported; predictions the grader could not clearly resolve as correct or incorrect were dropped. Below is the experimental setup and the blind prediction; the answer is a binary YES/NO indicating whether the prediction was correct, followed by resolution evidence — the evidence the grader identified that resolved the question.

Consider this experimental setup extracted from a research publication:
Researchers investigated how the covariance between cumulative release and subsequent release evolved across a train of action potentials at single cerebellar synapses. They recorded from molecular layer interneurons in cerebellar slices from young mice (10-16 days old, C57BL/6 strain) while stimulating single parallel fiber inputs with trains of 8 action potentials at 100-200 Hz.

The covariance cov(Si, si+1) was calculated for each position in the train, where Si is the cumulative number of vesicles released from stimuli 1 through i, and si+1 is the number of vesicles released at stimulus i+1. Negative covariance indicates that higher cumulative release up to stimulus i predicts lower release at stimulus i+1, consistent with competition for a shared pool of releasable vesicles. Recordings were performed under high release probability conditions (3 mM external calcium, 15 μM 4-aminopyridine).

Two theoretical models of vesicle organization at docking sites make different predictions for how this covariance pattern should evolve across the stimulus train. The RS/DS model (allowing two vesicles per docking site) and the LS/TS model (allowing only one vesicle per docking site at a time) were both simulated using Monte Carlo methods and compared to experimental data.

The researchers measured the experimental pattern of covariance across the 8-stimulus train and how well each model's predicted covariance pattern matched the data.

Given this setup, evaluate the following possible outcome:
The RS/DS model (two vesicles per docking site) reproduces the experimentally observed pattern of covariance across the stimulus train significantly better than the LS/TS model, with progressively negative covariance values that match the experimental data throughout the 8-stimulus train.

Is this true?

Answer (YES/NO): NO